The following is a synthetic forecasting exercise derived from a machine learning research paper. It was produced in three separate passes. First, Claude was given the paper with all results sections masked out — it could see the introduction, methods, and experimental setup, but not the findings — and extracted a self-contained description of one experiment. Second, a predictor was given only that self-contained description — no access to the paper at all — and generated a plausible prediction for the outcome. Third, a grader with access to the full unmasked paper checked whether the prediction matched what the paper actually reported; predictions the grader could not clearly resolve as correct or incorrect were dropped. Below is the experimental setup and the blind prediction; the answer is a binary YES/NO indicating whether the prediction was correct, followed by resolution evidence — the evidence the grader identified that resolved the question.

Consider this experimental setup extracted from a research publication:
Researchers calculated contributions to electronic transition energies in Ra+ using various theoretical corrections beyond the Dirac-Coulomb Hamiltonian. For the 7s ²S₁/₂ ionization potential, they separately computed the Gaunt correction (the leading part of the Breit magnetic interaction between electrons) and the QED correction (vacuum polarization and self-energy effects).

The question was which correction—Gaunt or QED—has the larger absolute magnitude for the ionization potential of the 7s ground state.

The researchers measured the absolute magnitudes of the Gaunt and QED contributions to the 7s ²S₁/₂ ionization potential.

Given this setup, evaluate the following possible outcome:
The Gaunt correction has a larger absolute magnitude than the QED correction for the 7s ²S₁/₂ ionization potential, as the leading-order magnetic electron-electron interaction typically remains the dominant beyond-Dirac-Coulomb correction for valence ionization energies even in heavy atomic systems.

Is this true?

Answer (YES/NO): NO